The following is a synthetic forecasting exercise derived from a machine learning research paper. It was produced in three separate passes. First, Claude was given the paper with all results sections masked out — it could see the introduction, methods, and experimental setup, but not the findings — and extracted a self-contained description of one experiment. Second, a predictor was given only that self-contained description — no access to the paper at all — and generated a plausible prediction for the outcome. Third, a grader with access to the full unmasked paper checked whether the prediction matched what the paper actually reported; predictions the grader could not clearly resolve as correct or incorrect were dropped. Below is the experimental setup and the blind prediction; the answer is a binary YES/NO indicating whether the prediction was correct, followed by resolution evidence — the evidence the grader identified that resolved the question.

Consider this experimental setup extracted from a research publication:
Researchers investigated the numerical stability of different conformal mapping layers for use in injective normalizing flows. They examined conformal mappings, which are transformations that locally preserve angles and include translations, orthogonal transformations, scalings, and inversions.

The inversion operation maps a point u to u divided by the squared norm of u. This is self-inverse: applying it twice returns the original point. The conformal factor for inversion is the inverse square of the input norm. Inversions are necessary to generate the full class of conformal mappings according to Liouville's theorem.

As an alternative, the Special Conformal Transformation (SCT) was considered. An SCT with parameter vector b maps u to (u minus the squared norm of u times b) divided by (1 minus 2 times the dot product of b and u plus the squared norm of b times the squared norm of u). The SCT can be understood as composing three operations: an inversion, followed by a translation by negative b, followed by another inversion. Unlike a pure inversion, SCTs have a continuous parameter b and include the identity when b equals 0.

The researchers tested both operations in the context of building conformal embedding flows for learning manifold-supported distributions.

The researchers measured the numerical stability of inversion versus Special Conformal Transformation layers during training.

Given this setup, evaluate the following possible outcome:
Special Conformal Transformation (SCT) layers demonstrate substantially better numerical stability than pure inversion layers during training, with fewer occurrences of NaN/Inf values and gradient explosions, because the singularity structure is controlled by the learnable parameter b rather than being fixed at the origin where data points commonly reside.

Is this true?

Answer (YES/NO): NO